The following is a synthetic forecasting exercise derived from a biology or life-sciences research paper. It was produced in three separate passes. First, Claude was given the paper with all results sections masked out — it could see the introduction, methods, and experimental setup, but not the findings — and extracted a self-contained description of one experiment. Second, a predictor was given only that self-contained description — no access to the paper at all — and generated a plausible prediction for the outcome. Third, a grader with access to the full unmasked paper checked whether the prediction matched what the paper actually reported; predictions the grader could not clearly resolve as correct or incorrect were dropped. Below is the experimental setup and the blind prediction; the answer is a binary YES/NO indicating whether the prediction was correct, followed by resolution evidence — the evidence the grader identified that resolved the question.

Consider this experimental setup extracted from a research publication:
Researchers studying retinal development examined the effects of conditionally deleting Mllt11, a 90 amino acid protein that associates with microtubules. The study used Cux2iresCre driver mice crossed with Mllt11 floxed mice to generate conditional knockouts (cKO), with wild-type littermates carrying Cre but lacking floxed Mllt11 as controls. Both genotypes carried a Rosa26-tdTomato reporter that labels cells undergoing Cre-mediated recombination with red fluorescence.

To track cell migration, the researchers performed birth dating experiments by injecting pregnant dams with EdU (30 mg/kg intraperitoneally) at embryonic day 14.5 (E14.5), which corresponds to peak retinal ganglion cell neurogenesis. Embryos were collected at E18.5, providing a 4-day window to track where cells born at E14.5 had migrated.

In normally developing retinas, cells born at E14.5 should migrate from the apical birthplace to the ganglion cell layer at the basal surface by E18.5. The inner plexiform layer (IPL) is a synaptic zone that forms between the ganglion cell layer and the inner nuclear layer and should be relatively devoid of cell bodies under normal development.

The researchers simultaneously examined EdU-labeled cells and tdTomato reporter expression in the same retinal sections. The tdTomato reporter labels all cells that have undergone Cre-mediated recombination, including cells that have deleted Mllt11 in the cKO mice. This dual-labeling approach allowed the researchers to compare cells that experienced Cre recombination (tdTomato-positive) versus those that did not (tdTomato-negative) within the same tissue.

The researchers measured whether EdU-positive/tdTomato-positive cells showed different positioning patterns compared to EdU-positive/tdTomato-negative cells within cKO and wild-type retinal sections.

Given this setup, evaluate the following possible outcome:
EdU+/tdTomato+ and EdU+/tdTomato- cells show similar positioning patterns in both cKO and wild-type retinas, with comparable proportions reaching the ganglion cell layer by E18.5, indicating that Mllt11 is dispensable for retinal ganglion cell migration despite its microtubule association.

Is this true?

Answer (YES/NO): NO